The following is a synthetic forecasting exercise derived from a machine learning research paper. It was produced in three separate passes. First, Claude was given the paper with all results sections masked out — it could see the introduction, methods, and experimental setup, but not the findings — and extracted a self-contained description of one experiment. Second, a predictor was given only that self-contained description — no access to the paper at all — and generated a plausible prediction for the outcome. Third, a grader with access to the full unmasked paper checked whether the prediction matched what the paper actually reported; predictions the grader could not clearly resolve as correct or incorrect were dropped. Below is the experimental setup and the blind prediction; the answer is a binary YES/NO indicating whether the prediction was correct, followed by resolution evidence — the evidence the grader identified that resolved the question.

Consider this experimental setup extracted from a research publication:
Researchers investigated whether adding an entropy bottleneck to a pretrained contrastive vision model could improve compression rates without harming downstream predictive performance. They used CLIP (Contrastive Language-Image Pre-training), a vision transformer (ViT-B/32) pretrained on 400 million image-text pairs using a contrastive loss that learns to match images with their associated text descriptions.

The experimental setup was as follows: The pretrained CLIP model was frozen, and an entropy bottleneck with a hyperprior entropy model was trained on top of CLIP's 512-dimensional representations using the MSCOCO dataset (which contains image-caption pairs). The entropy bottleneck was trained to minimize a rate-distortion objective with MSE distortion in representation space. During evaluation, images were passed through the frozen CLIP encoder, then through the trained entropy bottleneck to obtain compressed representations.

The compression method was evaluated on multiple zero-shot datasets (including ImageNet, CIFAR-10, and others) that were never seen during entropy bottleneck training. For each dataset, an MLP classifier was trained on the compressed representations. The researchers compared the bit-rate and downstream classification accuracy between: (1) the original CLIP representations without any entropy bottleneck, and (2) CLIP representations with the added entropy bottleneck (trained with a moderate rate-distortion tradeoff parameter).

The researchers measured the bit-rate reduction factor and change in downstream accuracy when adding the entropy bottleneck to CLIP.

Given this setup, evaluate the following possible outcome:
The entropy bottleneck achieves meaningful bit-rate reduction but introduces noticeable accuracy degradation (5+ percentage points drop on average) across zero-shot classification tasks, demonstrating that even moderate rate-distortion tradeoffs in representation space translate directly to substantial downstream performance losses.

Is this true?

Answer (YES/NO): NO